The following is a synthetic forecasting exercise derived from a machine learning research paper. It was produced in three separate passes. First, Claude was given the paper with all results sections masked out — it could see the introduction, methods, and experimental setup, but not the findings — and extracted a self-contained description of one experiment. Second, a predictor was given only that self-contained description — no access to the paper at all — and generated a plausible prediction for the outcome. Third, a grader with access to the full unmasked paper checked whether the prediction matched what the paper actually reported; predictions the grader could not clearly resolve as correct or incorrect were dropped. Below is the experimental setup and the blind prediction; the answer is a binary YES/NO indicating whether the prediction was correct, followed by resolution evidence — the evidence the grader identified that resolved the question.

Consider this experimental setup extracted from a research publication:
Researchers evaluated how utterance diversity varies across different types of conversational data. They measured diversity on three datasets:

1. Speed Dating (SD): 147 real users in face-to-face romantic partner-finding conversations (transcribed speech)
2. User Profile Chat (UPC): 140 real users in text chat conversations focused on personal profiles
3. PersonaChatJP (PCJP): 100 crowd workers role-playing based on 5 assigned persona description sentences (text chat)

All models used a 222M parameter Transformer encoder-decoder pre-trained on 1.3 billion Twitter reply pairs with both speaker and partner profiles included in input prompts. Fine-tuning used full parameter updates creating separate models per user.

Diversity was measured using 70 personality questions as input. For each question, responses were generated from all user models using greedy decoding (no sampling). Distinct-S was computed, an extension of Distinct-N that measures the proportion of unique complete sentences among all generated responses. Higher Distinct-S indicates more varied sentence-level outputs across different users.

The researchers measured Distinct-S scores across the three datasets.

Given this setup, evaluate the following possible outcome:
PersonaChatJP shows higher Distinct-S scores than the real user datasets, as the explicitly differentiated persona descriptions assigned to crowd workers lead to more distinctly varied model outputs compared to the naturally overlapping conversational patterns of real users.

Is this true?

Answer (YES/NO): YES